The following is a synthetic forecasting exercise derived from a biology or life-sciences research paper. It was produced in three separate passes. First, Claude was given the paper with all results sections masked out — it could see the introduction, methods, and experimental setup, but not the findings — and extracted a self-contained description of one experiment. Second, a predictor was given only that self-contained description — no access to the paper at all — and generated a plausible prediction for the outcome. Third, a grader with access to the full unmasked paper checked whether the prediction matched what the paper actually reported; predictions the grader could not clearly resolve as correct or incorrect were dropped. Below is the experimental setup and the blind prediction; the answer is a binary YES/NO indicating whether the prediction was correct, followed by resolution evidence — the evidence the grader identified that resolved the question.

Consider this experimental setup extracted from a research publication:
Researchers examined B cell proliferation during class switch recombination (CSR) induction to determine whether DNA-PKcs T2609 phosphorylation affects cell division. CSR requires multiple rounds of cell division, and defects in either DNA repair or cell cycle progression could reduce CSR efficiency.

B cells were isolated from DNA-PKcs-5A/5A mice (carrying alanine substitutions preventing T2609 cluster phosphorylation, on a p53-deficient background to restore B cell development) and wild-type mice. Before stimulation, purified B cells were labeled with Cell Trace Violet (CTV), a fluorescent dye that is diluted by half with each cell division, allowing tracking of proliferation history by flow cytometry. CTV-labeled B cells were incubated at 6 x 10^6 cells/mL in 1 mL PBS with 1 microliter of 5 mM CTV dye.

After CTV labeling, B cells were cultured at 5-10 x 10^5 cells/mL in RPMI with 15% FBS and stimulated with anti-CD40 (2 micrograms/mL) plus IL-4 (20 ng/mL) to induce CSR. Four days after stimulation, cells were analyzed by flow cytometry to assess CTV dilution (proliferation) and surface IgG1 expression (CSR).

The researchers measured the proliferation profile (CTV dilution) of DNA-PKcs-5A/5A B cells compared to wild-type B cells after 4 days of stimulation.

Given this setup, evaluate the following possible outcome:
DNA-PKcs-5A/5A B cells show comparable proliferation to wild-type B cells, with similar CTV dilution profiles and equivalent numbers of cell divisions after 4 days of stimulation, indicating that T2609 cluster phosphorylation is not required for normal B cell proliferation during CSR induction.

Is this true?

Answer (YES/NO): YES